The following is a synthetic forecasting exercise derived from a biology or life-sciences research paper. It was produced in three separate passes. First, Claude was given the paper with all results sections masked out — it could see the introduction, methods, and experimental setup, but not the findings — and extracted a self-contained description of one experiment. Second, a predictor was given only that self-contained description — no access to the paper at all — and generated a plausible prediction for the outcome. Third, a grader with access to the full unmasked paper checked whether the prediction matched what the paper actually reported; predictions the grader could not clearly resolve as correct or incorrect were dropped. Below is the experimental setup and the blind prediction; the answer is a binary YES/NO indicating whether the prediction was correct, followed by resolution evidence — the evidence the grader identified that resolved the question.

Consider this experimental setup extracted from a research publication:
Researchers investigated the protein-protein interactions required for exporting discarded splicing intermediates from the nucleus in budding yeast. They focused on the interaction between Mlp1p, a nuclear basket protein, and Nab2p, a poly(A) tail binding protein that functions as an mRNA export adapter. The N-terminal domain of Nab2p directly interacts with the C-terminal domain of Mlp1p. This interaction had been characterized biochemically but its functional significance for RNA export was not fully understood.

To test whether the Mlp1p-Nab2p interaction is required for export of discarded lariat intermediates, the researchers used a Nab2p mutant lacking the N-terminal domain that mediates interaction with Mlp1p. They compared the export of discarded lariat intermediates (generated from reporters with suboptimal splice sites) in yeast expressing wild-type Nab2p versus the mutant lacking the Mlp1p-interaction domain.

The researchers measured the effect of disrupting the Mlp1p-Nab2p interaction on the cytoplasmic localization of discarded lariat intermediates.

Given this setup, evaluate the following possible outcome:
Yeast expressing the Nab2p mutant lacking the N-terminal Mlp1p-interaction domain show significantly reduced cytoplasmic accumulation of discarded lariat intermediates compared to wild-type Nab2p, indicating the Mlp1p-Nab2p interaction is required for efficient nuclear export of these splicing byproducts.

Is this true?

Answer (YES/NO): YES